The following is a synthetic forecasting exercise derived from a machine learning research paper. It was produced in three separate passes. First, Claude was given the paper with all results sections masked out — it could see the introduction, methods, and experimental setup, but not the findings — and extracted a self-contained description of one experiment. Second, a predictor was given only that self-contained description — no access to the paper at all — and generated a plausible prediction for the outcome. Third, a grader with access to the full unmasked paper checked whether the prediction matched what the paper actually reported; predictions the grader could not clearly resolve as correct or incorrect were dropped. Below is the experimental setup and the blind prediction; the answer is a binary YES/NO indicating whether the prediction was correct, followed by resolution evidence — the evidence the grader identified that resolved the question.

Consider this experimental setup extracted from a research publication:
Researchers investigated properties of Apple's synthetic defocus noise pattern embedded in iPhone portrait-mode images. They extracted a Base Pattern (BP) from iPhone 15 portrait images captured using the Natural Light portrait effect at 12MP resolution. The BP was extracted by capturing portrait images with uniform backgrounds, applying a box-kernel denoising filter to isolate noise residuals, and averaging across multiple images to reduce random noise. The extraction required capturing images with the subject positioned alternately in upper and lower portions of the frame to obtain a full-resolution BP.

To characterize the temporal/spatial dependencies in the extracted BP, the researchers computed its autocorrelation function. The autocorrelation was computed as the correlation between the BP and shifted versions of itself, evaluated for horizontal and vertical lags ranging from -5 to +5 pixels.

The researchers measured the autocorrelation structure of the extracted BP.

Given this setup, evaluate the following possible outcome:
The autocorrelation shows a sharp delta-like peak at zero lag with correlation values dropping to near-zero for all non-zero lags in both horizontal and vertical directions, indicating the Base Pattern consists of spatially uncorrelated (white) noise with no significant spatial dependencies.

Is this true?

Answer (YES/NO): NO